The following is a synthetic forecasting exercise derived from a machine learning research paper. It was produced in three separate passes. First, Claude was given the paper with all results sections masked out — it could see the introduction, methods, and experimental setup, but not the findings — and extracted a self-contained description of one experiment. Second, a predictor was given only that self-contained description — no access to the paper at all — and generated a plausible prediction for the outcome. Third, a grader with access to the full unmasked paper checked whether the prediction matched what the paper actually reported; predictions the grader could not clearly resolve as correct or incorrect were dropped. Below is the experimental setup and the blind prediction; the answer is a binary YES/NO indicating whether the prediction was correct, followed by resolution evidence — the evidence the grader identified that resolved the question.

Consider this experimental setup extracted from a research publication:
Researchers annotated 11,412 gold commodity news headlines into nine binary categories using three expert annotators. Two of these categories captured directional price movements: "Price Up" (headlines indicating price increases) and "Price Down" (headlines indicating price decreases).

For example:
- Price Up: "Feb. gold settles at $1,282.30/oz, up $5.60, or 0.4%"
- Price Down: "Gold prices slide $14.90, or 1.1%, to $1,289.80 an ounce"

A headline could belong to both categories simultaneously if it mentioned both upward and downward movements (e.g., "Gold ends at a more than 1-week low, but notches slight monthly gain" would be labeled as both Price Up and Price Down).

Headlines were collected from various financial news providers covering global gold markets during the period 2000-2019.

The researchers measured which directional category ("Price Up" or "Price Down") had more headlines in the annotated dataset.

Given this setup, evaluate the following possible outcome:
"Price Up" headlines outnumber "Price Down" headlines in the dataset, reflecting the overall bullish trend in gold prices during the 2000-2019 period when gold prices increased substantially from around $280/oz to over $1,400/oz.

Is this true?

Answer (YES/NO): YES